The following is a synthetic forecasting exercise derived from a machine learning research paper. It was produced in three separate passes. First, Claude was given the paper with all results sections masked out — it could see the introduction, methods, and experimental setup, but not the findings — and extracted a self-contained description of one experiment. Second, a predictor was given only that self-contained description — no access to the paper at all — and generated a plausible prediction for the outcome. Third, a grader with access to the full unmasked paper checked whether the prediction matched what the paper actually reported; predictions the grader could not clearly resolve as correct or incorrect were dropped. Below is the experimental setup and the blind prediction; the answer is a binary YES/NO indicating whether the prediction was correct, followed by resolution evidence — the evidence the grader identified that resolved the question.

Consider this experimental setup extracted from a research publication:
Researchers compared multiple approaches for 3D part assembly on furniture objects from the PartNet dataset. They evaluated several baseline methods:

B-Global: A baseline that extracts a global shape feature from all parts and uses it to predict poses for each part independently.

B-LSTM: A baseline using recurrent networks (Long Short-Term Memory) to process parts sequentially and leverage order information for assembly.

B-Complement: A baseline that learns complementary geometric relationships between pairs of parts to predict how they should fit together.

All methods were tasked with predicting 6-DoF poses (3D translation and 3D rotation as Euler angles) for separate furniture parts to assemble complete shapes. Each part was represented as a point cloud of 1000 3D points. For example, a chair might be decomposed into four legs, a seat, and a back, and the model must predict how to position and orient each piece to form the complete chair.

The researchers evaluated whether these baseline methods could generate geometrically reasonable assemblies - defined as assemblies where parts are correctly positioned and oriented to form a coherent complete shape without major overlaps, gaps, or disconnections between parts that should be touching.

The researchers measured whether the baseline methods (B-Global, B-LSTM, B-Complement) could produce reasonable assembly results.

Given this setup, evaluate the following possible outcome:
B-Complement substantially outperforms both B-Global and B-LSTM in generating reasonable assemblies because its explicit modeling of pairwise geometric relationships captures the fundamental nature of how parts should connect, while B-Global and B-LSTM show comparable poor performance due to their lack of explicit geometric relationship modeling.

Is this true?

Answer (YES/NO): NO